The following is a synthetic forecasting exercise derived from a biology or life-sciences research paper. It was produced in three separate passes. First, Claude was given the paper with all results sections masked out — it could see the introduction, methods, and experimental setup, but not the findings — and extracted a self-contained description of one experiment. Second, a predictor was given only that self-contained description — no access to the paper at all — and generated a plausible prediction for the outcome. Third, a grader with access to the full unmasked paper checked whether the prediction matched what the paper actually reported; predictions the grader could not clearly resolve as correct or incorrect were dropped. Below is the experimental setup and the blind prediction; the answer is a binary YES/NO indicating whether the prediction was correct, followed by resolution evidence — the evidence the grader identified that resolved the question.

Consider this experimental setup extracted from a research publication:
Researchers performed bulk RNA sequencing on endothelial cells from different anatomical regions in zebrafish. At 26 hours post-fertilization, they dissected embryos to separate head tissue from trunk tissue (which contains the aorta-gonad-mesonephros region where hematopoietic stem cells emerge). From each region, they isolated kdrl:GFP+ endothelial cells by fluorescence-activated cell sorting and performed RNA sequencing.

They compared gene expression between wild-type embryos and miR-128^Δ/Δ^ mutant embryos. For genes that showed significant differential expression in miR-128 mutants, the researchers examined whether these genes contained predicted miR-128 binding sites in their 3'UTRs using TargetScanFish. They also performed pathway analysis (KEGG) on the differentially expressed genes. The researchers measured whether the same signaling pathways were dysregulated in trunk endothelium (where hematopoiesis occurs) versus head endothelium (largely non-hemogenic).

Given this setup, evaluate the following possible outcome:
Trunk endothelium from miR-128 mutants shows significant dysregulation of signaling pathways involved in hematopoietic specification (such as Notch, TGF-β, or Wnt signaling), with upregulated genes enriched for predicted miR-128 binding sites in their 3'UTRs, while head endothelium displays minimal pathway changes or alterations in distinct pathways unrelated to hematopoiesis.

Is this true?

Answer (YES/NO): YES